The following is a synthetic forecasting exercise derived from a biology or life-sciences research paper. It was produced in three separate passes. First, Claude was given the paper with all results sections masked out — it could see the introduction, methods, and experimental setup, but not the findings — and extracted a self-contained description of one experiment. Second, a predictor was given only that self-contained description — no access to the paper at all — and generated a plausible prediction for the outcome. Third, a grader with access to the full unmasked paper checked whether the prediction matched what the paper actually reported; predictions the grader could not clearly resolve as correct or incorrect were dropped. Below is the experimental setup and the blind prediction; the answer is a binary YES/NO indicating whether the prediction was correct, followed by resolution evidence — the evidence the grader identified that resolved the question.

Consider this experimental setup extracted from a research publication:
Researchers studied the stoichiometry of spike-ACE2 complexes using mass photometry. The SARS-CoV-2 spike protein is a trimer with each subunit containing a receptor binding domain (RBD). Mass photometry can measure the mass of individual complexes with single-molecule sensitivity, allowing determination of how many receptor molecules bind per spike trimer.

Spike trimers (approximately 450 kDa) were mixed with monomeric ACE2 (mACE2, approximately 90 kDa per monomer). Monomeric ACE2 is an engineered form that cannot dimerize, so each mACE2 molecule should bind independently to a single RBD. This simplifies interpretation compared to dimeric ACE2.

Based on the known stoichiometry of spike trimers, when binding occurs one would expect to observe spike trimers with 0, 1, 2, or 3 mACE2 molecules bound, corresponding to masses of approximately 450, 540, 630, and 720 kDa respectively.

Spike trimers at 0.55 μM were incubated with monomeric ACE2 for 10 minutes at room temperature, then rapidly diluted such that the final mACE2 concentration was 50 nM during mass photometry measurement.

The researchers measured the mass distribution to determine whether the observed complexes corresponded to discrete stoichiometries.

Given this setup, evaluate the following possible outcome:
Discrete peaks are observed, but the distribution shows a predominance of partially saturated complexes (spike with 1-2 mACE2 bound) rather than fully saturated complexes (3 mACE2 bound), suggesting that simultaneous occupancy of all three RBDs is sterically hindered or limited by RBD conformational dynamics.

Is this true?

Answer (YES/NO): NO